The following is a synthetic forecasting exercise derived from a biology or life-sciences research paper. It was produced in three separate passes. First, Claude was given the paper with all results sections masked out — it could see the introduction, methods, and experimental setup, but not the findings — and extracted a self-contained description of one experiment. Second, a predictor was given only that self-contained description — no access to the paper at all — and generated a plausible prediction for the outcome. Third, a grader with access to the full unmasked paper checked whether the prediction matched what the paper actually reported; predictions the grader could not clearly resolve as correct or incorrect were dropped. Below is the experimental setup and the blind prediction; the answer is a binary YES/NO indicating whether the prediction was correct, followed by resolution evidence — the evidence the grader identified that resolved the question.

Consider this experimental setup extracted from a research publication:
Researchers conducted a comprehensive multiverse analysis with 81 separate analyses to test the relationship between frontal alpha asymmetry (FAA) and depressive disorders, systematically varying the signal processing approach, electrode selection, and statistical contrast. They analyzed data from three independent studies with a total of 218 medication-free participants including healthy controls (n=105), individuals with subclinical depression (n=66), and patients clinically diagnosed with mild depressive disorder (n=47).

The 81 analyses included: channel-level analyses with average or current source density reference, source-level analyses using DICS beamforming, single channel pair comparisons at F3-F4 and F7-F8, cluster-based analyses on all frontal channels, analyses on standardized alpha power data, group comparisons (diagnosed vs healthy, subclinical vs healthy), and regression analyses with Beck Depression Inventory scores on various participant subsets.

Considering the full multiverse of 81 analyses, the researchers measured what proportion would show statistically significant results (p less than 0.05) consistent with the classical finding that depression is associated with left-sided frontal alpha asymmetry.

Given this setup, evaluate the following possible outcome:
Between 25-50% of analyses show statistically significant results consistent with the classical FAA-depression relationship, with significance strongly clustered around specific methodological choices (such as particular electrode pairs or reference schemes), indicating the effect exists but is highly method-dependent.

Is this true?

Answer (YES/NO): NO